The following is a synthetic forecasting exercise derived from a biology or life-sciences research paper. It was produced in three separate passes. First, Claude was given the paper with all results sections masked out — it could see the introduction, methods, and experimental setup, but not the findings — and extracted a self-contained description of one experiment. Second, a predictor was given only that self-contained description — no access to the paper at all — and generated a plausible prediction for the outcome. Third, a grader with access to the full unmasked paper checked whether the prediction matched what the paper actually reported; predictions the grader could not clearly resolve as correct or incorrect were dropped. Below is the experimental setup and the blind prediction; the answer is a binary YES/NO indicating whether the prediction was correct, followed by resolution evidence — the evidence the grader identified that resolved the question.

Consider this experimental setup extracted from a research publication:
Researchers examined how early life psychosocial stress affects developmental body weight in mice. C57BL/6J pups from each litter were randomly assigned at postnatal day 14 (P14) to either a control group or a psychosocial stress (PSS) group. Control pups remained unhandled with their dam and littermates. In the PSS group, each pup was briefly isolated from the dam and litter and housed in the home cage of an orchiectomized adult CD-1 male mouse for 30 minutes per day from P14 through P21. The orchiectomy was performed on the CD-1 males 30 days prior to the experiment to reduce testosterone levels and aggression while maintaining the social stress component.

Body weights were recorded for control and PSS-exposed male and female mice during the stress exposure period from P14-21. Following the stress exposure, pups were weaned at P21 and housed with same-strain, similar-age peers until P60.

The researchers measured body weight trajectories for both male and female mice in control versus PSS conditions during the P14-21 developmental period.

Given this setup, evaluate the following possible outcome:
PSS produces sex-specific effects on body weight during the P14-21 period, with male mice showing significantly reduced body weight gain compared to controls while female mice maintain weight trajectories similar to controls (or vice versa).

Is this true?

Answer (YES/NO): NO